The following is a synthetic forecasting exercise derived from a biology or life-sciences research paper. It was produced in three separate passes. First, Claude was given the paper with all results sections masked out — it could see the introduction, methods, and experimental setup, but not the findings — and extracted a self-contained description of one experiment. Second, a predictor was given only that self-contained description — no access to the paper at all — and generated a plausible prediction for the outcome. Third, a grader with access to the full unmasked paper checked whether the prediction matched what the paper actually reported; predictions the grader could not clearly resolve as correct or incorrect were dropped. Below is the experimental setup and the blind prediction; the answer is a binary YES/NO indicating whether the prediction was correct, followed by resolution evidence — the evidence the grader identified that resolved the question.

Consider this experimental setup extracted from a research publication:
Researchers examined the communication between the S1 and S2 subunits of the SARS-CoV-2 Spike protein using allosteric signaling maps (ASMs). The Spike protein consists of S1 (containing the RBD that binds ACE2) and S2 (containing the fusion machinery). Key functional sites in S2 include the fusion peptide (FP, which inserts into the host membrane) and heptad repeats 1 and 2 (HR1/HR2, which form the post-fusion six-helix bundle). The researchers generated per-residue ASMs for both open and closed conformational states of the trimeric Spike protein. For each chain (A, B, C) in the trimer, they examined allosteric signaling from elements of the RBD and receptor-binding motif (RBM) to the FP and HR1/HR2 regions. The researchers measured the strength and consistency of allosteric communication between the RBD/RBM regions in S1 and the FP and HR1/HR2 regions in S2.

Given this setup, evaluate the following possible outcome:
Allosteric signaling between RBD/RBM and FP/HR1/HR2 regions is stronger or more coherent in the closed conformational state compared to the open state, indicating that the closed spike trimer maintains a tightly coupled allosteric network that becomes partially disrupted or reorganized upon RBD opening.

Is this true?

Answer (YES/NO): NO